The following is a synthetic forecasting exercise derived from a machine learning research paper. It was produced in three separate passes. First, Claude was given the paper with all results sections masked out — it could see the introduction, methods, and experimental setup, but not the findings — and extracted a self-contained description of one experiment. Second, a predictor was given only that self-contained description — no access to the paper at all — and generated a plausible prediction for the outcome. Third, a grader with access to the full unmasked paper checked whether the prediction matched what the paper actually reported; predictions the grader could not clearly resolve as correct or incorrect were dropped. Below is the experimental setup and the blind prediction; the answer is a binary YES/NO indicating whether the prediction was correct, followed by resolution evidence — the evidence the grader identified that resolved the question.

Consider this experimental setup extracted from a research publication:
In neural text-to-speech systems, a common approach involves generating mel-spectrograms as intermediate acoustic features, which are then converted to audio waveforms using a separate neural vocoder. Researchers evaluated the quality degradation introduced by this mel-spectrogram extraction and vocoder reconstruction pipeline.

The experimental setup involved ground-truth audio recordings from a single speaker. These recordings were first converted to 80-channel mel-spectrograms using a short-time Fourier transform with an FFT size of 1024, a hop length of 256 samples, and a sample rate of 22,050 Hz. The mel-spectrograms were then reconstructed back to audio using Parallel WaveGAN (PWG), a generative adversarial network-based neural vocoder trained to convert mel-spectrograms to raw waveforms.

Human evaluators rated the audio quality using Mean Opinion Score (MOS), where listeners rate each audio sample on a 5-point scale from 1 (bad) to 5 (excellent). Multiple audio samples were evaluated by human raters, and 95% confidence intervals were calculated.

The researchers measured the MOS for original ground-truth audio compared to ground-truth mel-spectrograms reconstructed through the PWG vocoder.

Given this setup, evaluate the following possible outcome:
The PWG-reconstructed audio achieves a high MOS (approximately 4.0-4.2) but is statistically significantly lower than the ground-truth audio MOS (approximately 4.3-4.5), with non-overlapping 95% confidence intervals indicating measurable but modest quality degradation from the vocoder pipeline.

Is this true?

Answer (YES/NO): NO